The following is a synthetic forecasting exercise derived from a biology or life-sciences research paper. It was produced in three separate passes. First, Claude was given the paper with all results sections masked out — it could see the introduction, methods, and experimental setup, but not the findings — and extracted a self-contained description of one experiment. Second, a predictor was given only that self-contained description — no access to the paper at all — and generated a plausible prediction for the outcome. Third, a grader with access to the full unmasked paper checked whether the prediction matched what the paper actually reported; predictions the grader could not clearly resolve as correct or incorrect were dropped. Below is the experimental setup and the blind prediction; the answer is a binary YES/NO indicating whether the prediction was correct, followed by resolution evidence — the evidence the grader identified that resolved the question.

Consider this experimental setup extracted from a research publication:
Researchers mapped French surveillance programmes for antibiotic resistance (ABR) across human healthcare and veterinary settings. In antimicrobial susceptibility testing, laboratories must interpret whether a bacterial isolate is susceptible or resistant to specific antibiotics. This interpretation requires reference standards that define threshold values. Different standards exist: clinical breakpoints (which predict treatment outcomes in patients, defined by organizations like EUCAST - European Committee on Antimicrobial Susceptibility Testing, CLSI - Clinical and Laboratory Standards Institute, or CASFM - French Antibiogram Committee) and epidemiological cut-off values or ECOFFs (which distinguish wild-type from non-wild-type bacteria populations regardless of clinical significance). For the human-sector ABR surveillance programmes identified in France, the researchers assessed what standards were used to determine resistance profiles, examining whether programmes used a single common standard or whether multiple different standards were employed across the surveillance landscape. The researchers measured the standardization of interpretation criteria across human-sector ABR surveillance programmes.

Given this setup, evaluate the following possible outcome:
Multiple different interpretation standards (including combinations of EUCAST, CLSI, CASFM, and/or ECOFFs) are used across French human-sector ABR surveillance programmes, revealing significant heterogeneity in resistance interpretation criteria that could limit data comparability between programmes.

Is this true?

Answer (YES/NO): NO